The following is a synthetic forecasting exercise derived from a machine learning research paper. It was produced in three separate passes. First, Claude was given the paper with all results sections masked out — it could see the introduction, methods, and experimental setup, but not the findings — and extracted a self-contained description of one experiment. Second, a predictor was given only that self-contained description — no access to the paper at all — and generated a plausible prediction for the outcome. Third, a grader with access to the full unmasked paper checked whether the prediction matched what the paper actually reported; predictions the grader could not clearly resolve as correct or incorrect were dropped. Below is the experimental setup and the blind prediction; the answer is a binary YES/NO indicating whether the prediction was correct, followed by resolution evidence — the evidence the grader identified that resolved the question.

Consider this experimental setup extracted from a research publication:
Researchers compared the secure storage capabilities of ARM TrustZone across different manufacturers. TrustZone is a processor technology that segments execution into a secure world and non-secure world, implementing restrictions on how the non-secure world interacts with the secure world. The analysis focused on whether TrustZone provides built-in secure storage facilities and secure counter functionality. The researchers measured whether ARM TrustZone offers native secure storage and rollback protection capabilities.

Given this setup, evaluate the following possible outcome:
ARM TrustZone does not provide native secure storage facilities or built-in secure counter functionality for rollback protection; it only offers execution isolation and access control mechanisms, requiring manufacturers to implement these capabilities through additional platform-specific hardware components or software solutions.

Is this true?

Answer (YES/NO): YES